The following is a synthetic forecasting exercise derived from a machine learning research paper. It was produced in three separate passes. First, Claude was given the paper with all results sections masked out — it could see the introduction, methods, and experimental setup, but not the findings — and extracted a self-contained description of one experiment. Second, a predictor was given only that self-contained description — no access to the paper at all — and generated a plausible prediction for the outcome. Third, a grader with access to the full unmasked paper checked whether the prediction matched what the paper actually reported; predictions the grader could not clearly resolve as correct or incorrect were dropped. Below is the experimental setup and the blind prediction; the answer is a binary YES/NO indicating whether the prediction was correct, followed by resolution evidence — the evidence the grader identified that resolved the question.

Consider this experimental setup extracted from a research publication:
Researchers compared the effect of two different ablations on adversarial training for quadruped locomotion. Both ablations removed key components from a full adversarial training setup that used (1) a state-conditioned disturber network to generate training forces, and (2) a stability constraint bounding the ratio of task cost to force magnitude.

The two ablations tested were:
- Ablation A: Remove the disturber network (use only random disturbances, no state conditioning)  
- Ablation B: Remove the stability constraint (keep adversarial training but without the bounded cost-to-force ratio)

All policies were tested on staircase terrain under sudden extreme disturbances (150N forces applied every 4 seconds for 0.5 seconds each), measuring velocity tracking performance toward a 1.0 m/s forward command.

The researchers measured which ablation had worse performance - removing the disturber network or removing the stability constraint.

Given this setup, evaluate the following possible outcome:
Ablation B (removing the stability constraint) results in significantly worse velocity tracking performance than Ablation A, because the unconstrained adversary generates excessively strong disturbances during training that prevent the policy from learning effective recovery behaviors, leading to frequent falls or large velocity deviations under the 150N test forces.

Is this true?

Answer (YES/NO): YES